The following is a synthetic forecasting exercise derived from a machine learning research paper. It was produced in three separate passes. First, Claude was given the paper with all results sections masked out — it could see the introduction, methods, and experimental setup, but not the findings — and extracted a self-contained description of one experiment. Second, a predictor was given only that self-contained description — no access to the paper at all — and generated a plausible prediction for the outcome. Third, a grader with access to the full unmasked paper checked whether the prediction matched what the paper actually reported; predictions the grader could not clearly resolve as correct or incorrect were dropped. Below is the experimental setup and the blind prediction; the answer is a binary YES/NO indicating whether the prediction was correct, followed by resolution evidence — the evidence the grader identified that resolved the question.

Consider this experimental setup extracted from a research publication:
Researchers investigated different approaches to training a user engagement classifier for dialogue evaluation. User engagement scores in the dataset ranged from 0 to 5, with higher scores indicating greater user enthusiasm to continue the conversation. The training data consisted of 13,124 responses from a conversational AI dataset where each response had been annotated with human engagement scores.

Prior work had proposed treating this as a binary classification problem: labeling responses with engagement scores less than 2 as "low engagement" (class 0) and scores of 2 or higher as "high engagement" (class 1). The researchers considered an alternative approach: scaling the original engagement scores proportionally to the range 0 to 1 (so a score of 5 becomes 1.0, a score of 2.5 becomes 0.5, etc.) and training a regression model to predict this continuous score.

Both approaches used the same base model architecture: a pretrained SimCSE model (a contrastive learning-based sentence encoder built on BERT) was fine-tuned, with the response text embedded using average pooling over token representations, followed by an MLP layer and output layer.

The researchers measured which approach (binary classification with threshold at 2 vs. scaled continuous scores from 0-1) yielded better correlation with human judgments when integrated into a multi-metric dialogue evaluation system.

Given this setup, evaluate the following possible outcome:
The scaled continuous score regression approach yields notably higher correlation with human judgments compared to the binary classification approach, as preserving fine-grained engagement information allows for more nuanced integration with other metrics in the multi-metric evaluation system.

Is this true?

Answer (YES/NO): YES